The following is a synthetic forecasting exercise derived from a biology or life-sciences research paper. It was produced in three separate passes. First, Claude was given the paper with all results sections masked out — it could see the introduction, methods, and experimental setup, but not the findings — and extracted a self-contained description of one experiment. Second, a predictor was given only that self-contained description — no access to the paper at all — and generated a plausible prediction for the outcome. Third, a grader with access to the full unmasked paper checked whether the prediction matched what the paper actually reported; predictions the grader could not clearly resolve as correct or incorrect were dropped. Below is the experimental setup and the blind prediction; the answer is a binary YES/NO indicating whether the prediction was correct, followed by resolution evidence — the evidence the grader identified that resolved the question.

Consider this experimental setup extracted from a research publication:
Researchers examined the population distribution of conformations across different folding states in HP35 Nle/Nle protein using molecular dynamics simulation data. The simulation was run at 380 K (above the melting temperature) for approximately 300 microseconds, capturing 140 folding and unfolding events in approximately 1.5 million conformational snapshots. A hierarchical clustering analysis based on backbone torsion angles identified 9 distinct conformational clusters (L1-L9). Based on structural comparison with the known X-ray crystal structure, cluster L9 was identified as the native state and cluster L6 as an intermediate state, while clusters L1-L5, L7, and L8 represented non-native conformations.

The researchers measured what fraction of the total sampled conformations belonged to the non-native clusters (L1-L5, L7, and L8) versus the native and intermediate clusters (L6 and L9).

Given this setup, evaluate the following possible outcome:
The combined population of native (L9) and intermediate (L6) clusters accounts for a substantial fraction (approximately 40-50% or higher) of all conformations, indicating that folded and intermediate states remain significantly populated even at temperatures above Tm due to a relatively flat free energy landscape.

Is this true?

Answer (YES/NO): YES